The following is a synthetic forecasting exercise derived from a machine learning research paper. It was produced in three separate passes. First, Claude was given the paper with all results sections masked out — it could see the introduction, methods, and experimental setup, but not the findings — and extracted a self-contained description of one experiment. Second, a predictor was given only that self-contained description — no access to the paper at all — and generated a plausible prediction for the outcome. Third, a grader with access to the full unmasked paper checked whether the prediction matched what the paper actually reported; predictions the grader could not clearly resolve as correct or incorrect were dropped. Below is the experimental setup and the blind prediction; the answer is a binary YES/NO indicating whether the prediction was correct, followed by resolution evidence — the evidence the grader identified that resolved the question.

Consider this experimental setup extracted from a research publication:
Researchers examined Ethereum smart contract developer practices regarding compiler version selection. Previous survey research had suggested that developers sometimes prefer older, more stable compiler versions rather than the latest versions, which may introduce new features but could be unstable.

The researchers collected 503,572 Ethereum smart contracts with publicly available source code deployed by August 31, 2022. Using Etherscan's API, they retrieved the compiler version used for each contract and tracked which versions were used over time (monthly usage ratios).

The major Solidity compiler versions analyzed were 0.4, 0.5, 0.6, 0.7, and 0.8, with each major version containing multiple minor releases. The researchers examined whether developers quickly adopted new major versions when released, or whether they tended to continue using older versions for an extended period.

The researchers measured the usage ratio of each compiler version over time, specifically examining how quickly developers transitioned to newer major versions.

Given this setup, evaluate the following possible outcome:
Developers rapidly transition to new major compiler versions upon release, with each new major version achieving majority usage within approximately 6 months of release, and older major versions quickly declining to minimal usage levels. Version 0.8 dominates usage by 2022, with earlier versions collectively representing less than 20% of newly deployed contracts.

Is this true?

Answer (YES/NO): NO